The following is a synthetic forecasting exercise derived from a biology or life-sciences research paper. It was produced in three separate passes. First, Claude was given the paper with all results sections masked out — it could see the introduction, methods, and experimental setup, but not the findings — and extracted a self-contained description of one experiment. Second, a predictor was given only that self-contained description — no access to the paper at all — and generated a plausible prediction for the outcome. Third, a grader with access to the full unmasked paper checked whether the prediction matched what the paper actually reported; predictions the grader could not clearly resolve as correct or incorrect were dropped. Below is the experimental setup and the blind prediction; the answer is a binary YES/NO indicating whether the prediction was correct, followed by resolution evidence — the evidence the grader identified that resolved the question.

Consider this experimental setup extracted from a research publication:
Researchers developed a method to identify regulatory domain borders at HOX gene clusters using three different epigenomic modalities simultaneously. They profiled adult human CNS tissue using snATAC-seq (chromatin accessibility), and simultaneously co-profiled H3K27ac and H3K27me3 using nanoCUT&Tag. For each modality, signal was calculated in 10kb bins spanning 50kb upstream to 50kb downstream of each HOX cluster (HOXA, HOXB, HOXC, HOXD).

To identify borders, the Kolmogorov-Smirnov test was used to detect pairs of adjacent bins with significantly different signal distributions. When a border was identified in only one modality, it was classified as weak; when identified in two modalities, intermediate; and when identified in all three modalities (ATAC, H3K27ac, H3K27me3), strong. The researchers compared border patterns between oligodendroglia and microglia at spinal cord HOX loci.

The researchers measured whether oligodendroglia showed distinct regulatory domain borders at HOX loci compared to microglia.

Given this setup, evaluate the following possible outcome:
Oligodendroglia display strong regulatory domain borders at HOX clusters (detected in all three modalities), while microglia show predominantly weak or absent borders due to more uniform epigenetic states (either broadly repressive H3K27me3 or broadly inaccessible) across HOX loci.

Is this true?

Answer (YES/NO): YES